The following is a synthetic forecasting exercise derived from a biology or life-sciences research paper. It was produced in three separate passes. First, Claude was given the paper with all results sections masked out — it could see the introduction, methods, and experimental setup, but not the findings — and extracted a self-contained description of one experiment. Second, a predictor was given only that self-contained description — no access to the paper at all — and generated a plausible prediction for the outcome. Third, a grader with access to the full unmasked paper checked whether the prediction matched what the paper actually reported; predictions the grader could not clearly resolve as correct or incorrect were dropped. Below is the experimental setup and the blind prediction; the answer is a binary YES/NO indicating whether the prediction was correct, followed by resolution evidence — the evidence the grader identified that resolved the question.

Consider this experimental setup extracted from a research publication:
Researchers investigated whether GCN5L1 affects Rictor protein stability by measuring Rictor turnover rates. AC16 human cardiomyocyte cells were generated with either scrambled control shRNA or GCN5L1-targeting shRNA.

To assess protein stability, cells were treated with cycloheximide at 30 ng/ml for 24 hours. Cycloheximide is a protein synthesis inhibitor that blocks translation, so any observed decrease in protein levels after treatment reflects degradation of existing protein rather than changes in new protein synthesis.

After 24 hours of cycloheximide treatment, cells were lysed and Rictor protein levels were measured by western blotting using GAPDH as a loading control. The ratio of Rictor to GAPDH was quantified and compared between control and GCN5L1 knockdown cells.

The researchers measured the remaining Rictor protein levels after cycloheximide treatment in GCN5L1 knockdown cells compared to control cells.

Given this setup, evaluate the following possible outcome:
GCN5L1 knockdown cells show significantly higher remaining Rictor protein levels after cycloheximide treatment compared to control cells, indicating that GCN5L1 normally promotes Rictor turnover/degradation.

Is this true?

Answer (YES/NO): NO